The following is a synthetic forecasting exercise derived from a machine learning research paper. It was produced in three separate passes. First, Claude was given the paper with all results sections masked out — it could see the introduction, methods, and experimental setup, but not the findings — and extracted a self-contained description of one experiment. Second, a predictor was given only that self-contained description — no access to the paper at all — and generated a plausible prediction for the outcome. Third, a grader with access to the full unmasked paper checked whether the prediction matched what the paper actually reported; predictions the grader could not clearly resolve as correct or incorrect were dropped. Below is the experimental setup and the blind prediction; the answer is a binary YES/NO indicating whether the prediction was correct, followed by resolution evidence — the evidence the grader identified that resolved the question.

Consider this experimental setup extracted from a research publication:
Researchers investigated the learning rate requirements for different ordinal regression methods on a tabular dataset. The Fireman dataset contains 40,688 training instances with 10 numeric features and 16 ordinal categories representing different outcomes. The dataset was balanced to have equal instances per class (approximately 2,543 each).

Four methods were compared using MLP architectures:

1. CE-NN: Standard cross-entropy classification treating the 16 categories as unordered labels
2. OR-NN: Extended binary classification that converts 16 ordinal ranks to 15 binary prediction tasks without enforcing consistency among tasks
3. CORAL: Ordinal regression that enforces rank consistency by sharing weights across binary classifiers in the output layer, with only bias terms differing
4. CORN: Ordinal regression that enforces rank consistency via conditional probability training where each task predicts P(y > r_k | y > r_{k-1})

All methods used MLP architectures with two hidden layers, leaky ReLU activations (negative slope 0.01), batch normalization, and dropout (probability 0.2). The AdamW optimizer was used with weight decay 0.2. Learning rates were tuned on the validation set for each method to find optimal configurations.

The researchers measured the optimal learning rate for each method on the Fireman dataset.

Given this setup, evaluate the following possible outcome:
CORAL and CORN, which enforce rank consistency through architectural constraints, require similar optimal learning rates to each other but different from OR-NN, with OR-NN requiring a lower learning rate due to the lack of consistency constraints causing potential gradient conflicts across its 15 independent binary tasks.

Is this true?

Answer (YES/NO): NO